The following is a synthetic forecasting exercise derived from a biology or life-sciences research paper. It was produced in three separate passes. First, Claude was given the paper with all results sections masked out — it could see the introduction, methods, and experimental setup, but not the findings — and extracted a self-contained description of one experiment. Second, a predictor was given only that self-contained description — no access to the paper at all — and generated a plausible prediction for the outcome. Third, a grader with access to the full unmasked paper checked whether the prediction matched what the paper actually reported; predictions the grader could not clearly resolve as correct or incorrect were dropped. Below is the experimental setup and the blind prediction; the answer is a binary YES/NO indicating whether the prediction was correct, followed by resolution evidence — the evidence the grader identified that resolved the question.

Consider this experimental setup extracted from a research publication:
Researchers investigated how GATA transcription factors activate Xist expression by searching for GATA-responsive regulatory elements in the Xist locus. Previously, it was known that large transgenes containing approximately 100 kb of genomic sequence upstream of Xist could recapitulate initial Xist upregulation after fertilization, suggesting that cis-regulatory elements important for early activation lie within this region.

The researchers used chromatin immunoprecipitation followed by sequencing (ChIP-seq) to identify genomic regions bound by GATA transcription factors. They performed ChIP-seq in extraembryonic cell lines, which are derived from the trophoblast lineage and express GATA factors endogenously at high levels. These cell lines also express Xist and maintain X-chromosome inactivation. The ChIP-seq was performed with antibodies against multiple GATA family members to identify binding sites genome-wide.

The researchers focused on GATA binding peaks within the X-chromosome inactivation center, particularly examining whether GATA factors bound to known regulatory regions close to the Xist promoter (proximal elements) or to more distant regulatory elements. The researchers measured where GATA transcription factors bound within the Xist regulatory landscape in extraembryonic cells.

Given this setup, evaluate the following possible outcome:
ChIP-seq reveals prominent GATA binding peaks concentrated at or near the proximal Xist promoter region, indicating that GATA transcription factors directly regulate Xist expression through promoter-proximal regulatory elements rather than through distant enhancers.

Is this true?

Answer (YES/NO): NO